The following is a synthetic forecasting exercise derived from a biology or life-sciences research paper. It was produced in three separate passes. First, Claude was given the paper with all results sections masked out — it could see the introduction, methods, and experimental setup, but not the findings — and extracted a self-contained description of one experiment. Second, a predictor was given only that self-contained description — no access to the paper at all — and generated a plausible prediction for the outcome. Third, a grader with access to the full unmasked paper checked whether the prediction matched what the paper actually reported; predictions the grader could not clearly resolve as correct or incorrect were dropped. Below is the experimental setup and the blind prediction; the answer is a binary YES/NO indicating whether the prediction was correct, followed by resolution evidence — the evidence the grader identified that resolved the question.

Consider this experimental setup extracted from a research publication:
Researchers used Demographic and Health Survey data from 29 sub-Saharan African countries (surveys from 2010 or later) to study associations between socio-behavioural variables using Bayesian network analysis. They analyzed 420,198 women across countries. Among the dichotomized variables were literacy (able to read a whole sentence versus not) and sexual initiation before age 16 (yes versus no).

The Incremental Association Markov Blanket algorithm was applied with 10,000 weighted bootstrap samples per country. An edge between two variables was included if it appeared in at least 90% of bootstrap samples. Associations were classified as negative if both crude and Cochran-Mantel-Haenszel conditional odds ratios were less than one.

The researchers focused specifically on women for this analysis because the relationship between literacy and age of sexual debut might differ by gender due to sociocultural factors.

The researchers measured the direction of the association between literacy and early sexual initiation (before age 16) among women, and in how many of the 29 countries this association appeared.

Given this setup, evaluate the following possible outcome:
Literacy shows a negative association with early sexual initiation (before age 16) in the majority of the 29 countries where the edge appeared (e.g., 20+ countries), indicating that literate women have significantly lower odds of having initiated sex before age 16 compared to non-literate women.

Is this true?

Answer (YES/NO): YES